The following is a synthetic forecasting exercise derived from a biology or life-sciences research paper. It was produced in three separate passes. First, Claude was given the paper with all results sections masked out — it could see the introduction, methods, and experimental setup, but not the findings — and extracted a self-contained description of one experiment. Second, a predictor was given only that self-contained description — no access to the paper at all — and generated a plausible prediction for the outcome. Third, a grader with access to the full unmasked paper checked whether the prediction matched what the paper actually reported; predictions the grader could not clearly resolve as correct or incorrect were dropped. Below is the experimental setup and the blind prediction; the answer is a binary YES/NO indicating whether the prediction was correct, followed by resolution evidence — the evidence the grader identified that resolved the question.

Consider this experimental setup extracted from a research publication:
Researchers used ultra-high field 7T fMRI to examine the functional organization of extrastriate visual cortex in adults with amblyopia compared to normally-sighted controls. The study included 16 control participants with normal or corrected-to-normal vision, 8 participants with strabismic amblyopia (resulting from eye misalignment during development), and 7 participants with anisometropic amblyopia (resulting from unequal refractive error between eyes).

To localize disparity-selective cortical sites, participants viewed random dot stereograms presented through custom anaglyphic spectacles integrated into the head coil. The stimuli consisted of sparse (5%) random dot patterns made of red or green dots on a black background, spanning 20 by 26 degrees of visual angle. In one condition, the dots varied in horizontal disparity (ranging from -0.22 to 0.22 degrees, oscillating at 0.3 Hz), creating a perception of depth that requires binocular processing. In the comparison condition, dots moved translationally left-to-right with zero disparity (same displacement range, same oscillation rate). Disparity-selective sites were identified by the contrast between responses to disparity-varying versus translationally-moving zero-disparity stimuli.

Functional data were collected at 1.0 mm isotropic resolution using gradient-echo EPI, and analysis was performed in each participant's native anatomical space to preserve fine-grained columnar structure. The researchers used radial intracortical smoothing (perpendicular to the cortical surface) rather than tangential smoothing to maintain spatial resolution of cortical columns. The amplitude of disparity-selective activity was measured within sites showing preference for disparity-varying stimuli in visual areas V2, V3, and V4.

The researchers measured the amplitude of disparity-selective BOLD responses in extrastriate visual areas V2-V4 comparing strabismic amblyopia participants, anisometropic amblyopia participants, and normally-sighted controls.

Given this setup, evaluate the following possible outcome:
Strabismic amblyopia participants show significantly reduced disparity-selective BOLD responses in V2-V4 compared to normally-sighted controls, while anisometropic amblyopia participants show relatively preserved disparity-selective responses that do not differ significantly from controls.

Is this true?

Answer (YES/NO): NO